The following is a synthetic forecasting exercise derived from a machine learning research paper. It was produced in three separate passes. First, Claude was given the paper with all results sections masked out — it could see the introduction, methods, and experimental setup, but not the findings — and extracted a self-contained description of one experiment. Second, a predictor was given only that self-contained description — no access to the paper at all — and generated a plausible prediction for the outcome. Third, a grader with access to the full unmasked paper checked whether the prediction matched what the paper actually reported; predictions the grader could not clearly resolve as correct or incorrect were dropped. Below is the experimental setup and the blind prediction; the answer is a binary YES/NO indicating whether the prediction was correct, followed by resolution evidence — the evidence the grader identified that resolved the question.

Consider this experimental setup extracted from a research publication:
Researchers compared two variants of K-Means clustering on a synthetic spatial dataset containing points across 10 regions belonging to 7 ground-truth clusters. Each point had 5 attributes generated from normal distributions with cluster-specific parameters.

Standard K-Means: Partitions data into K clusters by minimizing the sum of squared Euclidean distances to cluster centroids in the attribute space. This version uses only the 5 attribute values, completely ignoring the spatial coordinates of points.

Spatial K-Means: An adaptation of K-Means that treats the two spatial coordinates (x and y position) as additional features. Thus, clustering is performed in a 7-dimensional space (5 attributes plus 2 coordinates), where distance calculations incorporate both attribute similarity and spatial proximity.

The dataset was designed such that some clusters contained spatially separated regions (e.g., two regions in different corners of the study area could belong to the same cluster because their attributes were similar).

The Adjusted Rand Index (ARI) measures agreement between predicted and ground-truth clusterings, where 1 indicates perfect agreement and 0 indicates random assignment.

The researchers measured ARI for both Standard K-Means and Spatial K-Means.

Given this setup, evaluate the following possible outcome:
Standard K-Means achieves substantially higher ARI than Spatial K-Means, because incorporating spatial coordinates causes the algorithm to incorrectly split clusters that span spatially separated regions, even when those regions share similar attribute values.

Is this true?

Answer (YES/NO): NO